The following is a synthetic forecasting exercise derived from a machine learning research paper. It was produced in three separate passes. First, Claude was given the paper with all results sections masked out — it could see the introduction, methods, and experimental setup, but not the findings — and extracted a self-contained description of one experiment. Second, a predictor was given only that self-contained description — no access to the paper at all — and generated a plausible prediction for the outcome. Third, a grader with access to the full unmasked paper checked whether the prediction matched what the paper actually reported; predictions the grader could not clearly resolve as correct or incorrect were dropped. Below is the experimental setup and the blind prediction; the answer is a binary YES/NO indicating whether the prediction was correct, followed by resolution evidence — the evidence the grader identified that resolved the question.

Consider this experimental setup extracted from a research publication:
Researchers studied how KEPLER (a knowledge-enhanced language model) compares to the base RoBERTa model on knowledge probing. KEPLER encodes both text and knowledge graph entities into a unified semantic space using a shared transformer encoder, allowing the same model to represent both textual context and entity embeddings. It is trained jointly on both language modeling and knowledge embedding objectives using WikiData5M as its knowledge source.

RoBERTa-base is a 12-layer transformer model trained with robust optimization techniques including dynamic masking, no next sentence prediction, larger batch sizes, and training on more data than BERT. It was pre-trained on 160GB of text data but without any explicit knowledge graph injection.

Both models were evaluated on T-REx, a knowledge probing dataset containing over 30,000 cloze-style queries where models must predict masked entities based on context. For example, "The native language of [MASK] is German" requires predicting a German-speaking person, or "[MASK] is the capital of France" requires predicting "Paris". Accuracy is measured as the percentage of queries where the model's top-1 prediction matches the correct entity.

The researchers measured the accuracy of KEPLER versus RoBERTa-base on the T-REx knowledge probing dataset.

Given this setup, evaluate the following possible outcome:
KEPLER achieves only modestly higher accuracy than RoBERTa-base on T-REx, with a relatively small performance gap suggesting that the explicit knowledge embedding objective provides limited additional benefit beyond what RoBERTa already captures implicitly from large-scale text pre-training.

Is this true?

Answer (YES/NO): NO